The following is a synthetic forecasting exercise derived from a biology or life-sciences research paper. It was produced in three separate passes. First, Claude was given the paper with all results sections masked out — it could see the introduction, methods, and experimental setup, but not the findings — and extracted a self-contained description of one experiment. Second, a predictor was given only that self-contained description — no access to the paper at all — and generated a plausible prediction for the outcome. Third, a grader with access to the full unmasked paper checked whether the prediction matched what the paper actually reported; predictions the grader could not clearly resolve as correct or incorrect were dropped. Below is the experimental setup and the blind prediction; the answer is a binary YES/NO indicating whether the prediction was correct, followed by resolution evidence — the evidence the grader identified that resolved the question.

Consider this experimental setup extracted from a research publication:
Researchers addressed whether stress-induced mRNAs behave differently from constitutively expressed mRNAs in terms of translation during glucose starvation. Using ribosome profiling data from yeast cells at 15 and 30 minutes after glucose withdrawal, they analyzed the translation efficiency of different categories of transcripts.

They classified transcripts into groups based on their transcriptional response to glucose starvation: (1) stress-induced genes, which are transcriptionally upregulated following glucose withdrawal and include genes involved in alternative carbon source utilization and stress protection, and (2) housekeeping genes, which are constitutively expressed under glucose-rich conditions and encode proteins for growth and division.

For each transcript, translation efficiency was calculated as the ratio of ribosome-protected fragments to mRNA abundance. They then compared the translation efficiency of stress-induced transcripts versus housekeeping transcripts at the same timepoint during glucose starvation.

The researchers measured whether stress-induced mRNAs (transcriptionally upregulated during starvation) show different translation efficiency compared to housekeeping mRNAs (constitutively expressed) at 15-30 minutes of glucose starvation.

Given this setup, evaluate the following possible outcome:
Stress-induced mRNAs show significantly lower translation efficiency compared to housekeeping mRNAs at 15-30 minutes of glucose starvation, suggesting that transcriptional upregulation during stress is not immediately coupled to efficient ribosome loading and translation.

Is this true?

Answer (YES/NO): NO